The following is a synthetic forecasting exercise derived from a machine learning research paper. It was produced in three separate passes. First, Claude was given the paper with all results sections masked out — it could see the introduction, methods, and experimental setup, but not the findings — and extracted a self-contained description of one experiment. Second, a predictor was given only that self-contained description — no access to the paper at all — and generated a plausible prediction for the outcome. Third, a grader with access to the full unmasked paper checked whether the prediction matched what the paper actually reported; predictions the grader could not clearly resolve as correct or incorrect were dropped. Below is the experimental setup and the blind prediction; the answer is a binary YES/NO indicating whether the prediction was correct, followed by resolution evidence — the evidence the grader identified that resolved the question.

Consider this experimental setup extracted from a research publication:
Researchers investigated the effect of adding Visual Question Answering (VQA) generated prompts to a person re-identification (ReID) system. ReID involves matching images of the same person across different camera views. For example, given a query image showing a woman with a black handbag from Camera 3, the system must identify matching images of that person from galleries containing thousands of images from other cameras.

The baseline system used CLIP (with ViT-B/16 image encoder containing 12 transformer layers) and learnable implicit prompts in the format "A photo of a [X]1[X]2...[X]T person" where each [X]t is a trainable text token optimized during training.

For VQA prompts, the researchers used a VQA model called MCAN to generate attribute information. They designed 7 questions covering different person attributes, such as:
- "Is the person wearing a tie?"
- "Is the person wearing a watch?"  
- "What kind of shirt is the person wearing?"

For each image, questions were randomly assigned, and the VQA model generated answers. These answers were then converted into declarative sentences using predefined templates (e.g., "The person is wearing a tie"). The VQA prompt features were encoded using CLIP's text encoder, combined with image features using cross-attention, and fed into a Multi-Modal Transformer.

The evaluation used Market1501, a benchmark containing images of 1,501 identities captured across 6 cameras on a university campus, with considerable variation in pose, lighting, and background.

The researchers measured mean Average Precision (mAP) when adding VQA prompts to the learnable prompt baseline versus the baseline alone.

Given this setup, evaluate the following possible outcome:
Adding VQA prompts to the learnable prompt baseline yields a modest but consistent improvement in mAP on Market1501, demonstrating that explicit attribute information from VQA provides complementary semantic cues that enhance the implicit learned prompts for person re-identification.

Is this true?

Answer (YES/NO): NO